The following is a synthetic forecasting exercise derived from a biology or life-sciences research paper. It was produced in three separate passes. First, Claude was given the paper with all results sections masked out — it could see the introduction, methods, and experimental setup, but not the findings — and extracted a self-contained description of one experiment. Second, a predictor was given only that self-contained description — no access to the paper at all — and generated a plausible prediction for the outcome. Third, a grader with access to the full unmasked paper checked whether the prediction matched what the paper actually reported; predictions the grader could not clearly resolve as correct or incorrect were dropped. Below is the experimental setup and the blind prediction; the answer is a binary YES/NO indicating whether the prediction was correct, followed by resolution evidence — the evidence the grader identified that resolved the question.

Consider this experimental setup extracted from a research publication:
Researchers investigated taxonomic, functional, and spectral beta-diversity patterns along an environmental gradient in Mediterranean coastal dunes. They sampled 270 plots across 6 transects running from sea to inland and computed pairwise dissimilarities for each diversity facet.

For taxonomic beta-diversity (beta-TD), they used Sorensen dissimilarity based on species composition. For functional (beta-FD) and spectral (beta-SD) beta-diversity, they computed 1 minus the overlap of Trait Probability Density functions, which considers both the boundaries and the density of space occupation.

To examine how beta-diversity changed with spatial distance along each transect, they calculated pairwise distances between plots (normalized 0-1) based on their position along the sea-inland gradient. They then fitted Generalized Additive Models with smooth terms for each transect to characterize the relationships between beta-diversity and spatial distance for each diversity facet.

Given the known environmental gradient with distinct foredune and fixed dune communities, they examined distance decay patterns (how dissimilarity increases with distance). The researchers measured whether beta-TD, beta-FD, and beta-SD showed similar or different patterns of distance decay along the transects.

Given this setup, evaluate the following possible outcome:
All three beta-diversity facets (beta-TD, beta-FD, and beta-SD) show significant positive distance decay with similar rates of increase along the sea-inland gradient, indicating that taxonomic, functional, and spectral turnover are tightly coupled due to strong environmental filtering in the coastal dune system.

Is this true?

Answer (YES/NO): NO